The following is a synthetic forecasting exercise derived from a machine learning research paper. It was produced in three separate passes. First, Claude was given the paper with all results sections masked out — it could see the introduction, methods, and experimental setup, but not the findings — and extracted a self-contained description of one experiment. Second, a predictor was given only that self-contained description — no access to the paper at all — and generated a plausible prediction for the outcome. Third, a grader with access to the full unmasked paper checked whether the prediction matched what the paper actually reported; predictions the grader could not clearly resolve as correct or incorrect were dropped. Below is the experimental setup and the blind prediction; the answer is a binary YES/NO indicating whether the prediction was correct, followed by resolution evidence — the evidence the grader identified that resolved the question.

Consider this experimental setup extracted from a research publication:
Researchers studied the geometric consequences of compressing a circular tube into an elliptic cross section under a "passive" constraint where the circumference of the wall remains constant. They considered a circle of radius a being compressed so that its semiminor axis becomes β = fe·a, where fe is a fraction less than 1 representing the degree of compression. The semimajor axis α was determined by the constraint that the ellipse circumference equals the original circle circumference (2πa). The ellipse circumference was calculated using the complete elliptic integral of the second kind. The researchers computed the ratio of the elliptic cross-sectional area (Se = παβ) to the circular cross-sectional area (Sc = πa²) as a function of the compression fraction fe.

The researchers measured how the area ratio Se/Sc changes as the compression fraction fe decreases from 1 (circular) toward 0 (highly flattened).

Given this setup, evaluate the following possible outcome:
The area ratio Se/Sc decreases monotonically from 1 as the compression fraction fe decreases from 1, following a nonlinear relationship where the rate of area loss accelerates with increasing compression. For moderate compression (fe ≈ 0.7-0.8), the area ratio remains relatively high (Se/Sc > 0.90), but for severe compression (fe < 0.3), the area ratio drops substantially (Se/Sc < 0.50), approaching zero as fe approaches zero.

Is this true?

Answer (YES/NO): NO